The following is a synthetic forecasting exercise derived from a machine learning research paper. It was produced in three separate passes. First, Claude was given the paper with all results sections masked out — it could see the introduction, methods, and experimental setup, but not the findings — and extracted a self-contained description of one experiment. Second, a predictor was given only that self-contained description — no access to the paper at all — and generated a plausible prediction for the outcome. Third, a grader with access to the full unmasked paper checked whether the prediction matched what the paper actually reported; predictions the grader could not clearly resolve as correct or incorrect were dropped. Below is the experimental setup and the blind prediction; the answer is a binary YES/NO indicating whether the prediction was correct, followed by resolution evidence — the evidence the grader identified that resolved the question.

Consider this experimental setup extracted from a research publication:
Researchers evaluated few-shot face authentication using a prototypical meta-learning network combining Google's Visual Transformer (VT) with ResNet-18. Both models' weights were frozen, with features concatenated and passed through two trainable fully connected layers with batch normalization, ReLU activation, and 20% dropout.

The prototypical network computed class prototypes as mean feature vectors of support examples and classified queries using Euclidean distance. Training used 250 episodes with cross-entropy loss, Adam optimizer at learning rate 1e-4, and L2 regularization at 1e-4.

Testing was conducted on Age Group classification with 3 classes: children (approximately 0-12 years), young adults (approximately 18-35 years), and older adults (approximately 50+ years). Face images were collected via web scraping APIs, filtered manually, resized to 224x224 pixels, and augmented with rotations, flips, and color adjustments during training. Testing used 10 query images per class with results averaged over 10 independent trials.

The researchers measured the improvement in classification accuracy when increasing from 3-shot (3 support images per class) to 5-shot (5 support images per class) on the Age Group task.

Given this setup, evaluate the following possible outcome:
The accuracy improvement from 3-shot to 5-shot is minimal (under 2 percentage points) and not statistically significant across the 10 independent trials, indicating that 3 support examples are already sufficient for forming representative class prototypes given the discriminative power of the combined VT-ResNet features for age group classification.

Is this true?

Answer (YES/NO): NO